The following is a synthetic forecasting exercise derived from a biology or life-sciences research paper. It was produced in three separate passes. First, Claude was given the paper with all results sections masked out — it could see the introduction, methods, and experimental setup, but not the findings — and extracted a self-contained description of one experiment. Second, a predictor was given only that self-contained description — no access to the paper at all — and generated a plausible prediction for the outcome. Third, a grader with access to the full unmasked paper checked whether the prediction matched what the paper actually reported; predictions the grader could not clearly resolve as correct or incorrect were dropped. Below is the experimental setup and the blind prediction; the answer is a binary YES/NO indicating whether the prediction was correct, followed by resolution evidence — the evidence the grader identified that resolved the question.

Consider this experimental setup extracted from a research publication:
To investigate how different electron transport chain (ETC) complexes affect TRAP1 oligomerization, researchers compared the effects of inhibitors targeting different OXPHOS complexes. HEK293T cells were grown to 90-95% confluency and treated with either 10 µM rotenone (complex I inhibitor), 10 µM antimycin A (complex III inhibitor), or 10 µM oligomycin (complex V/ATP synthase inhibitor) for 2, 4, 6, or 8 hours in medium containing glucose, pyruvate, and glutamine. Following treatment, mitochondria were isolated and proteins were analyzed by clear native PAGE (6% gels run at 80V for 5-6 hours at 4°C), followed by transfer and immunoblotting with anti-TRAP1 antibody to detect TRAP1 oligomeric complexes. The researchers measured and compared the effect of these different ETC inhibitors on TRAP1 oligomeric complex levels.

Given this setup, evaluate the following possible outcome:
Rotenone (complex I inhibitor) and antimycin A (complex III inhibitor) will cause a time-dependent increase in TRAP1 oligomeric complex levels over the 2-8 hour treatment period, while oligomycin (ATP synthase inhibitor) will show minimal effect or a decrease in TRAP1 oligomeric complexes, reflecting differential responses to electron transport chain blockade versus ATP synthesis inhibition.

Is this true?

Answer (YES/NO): NO